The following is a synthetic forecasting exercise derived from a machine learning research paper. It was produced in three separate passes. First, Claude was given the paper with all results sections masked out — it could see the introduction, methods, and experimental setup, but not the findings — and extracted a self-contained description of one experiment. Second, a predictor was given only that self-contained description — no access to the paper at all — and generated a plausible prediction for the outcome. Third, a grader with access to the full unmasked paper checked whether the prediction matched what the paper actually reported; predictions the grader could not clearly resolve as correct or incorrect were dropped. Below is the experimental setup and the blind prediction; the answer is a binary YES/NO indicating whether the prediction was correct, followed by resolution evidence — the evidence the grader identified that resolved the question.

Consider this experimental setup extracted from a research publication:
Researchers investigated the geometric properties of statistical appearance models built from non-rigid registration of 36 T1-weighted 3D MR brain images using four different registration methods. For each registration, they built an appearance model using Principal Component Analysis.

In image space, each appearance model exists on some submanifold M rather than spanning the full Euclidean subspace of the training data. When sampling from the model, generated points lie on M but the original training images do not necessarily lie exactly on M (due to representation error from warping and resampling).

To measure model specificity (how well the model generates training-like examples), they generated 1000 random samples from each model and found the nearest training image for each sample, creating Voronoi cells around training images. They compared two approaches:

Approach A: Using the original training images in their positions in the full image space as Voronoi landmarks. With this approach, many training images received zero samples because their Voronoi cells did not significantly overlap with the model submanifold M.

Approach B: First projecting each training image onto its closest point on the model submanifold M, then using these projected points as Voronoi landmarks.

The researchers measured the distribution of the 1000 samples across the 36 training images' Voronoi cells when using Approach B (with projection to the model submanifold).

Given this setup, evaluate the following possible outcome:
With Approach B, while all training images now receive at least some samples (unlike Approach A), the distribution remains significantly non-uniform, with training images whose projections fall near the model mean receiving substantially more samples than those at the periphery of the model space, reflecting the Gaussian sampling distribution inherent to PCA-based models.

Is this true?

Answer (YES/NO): NO